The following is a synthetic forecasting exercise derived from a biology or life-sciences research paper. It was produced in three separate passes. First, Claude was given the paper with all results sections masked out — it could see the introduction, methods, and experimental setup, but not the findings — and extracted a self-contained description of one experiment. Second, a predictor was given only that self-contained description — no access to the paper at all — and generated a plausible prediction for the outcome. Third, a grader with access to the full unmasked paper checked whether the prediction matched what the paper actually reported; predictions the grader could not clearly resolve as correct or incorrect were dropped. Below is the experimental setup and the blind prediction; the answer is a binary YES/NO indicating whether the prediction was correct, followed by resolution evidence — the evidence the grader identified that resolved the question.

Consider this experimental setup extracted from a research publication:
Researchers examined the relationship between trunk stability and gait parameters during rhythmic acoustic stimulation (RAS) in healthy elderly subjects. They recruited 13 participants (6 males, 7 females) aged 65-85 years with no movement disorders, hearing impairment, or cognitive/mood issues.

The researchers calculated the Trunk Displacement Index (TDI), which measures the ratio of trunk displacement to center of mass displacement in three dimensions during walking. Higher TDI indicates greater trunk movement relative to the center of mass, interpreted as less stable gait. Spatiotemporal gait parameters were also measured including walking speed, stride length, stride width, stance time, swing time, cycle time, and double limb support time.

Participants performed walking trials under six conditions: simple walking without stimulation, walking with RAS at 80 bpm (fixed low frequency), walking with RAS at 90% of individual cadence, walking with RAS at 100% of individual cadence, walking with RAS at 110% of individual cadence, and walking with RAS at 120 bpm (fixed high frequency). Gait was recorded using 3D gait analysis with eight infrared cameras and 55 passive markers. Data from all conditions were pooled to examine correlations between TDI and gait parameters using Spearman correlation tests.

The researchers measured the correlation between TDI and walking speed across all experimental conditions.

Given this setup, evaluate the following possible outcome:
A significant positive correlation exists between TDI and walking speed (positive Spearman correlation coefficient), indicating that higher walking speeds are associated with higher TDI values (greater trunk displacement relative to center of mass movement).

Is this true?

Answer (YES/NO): NO